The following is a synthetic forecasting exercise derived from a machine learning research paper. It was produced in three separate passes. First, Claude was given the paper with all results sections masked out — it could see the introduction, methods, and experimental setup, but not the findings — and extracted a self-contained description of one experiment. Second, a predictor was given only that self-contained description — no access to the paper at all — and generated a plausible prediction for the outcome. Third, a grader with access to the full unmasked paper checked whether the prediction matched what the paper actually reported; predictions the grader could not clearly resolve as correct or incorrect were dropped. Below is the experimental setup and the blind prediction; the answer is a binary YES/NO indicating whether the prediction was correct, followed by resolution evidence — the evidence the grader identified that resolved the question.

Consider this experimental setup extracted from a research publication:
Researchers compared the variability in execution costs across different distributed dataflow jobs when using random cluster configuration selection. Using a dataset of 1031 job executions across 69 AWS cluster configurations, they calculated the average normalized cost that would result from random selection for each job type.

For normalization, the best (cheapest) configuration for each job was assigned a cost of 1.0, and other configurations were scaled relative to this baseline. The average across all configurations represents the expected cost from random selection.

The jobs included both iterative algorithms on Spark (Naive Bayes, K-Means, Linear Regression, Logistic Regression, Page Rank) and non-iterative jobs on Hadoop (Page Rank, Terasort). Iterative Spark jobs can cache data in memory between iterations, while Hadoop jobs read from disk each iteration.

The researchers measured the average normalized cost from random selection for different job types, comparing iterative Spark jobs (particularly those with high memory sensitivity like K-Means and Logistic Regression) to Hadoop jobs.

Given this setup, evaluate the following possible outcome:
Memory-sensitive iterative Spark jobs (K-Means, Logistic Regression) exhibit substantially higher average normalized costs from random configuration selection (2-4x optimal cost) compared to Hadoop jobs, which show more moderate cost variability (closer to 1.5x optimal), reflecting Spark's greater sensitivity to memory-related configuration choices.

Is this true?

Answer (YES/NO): NO